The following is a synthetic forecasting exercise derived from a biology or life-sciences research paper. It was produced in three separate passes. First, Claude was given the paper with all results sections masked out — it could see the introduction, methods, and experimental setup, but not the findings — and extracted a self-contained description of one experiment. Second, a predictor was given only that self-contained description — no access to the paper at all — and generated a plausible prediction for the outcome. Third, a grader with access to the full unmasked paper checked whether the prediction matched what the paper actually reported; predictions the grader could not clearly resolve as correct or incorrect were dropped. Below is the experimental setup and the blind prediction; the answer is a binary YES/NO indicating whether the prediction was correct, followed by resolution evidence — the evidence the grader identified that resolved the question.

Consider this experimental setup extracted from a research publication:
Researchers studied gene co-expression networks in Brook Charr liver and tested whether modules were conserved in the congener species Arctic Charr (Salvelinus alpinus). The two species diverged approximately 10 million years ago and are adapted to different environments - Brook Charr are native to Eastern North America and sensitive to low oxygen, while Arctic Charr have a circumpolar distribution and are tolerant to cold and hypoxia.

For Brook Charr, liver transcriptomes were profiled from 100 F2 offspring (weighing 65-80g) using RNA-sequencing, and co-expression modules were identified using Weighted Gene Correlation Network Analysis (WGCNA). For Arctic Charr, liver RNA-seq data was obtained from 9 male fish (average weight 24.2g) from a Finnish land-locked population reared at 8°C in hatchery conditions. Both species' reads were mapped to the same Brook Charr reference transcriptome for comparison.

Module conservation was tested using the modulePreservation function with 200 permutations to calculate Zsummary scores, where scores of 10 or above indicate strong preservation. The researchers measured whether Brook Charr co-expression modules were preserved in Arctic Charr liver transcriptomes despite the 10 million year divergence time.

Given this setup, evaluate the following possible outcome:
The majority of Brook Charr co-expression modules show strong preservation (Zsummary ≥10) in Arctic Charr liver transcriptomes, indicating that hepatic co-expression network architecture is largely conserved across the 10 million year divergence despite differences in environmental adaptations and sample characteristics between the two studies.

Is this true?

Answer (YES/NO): NO